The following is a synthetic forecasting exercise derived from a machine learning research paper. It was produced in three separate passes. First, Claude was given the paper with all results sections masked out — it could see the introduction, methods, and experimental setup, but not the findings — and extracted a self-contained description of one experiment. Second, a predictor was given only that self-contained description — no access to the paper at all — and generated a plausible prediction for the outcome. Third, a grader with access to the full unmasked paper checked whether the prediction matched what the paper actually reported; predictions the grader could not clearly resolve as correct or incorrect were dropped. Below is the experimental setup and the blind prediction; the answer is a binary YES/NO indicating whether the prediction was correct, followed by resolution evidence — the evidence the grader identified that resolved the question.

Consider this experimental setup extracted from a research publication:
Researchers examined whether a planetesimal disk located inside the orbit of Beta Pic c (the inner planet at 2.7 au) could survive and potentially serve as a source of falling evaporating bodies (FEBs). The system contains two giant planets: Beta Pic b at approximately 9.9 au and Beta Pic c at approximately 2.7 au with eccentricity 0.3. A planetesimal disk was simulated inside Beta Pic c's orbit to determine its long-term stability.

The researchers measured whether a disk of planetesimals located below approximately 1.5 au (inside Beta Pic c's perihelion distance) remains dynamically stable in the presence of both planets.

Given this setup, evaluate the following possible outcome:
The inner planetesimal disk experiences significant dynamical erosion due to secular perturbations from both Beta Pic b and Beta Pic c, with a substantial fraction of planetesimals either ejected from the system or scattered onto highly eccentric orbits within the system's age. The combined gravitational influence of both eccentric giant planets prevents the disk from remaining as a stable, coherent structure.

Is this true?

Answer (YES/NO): NO